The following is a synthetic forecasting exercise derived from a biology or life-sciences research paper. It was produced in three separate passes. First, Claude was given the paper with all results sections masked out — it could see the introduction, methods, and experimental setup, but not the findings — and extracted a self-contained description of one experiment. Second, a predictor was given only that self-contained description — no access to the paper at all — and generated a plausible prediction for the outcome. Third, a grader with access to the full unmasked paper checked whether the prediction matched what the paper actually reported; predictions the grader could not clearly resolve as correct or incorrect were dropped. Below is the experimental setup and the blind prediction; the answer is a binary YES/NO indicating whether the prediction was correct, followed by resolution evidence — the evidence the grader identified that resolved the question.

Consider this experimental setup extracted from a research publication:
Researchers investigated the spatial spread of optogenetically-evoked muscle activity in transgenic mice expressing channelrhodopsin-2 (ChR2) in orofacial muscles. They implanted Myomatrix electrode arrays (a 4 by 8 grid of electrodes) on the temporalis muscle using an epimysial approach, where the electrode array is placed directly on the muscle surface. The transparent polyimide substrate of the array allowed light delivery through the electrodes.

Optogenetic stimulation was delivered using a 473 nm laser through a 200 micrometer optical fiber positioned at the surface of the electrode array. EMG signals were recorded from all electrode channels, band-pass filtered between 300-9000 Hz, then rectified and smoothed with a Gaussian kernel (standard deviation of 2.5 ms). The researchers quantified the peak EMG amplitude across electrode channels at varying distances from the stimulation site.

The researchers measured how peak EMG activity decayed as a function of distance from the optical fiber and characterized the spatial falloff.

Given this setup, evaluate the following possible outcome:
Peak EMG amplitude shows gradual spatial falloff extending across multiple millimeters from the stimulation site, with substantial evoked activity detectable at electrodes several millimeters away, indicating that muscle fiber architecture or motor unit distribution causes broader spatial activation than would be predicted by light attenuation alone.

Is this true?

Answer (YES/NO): NO